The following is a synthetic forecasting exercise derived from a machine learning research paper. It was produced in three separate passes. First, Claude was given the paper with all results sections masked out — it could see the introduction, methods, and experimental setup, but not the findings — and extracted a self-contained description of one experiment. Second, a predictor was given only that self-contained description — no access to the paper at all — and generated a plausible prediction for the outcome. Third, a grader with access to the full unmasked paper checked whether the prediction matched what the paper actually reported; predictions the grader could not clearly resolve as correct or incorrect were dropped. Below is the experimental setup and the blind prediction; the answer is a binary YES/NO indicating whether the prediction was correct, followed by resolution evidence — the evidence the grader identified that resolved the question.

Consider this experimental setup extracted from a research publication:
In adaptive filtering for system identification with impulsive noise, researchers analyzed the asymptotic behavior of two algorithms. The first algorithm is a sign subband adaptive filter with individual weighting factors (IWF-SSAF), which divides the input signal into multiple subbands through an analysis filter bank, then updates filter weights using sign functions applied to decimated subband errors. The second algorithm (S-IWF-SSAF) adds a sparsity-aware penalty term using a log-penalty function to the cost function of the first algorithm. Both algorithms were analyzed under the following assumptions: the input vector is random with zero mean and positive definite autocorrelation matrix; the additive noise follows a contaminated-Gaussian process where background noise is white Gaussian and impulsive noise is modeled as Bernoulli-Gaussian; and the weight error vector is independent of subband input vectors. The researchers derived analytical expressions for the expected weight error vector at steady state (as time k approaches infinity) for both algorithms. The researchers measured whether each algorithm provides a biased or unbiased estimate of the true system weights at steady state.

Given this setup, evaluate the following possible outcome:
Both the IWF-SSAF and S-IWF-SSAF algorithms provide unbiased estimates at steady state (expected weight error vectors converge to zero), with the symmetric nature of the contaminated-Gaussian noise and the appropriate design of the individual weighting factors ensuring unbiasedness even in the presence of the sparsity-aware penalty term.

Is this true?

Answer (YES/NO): NO